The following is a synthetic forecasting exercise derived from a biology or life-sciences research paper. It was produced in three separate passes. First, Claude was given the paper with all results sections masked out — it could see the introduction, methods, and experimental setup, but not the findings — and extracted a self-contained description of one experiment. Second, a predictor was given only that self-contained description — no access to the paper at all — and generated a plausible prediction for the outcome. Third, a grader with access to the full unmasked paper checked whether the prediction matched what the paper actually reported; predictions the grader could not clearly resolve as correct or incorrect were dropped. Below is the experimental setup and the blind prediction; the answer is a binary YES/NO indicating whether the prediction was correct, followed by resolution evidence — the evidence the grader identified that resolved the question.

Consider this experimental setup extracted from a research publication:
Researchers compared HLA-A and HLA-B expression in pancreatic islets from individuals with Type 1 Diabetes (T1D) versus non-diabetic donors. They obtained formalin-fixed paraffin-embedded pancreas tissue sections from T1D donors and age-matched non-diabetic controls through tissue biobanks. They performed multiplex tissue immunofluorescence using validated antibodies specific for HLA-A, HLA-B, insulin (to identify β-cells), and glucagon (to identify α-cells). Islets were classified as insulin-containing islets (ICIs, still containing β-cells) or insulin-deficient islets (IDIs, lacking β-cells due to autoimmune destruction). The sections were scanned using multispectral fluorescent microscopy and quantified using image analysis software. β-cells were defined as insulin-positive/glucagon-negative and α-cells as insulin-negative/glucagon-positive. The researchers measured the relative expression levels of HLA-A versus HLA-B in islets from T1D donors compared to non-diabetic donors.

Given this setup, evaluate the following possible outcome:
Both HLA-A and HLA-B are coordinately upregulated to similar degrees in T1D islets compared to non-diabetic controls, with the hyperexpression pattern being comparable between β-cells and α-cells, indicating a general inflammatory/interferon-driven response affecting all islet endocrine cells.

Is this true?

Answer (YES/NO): NO